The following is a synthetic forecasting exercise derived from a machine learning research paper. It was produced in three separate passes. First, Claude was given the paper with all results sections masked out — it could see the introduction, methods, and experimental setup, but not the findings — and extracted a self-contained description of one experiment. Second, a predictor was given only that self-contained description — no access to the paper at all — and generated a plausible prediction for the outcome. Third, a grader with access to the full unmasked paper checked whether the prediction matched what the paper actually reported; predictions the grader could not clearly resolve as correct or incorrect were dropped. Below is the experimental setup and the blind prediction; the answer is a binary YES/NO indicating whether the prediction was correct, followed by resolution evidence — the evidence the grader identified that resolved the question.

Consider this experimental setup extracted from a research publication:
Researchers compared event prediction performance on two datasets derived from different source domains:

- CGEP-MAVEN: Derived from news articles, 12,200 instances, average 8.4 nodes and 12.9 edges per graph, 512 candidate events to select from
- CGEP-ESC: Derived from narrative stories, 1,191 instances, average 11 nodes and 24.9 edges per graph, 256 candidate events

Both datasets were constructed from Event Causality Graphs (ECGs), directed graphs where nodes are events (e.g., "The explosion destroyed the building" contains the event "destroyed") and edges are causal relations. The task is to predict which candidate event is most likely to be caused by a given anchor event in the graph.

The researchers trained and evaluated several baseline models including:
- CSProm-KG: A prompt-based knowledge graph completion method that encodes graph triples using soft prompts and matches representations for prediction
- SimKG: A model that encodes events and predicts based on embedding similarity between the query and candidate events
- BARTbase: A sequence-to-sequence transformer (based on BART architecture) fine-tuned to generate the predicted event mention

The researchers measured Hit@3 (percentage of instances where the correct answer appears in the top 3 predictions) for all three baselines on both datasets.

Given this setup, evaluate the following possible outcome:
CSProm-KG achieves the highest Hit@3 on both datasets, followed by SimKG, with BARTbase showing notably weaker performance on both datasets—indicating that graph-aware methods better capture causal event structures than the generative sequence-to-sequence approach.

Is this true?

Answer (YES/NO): NO